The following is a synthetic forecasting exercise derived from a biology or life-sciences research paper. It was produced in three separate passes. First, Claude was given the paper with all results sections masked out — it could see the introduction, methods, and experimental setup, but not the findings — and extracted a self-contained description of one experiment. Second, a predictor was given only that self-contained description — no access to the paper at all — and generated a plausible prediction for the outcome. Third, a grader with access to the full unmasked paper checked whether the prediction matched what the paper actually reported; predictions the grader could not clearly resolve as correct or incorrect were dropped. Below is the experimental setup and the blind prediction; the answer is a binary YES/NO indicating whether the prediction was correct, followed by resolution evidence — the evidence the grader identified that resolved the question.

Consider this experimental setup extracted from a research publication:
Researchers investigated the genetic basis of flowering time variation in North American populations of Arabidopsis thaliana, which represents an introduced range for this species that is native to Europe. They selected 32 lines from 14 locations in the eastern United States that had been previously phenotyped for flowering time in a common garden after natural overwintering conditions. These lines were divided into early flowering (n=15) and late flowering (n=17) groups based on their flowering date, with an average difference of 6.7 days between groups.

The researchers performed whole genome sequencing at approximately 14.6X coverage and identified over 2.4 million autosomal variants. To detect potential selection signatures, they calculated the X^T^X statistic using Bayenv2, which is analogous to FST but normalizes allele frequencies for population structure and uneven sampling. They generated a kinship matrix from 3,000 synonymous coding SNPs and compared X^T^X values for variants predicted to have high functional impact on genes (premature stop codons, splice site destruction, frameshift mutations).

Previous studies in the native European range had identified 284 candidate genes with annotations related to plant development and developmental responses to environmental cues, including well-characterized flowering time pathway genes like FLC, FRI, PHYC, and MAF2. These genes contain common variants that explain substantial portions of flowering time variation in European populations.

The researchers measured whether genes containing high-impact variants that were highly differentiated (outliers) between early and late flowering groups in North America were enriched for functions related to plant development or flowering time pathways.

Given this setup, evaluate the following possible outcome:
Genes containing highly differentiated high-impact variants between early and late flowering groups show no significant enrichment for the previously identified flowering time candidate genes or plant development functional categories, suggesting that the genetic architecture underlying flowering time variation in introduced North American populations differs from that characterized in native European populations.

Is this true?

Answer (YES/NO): YES